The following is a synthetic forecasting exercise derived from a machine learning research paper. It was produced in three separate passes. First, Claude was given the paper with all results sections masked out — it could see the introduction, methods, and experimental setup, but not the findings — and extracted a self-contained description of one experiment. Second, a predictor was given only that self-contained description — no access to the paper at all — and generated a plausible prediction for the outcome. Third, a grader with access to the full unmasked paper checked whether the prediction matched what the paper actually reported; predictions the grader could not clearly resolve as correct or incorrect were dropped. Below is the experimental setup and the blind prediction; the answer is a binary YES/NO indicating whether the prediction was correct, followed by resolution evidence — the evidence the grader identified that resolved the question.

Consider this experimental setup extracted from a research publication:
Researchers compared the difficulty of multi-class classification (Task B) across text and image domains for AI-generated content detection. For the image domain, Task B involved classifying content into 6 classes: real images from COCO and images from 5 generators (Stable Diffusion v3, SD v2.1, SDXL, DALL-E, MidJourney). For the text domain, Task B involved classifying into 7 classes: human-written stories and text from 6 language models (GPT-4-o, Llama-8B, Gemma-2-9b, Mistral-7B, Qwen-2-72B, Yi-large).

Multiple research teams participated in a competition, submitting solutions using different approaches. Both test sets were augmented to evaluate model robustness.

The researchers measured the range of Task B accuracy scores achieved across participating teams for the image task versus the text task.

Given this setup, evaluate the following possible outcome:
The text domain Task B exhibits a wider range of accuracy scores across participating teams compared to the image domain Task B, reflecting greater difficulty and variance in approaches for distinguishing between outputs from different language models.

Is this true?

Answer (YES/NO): YES